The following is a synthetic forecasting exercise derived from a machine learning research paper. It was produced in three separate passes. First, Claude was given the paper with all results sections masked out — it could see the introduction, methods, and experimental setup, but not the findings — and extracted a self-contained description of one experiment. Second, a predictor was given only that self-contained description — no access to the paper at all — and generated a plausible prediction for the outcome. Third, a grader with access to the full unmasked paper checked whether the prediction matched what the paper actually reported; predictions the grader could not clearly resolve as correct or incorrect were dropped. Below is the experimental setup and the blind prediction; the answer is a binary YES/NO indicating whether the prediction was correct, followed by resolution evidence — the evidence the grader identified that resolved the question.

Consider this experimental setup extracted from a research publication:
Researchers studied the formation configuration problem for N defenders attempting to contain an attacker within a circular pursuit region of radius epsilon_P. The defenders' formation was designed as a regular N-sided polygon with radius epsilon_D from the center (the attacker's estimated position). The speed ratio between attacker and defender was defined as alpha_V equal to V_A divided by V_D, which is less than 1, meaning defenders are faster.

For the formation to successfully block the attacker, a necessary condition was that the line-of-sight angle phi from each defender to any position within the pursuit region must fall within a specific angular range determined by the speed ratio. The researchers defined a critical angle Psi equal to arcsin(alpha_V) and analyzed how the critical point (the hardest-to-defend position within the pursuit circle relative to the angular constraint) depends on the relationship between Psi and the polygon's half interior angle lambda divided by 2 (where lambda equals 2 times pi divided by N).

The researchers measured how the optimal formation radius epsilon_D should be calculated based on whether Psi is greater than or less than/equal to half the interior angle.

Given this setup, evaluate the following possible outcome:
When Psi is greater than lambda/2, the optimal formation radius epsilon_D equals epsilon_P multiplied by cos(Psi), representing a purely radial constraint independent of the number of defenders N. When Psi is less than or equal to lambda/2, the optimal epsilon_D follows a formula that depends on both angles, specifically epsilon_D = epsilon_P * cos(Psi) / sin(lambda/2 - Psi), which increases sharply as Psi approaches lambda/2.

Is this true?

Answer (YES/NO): NO